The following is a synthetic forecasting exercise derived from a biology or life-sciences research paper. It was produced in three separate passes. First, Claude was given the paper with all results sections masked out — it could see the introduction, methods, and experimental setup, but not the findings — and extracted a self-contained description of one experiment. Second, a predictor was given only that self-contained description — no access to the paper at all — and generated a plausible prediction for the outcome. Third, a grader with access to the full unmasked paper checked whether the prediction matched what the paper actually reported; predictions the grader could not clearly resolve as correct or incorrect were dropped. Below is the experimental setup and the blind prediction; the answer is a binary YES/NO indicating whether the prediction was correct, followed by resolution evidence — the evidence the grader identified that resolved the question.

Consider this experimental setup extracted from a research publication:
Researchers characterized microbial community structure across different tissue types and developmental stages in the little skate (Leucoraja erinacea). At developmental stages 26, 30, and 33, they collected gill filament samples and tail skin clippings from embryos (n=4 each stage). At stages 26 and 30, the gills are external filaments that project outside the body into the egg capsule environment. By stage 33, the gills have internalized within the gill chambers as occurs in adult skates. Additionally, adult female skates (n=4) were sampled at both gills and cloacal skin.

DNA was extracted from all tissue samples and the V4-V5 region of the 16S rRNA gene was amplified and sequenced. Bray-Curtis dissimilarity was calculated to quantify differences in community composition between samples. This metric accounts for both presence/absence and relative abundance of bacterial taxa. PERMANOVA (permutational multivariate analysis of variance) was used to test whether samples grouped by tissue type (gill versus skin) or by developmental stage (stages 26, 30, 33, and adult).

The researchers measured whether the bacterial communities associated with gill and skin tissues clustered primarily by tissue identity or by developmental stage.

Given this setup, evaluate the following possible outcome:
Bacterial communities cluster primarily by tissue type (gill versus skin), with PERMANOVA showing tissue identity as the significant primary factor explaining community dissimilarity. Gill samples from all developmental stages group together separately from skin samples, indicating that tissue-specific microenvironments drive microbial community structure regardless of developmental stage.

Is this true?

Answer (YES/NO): NO